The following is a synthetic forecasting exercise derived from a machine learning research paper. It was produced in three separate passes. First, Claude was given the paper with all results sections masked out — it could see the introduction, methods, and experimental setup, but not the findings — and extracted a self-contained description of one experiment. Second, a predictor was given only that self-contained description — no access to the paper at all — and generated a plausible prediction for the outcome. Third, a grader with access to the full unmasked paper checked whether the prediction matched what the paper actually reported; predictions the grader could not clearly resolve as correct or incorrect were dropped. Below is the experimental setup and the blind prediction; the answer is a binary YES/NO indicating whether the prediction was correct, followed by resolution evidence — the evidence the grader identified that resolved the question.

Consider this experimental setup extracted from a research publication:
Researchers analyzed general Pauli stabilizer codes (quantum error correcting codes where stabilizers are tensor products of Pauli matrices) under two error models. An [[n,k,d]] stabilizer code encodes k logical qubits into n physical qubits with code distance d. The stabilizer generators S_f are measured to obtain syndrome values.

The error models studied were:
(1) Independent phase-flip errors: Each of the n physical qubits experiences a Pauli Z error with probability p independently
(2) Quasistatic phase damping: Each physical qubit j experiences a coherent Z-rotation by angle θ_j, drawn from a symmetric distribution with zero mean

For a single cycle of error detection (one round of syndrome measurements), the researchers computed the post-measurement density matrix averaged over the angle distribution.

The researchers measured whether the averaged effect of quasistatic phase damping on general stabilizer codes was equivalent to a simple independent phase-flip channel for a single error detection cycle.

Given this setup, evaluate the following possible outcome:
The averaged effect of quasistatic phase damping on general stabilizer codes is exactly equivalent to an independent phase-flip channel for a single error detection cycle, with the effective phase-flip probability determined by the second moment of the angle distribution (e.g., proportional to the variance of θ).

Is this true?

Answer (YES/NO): YES